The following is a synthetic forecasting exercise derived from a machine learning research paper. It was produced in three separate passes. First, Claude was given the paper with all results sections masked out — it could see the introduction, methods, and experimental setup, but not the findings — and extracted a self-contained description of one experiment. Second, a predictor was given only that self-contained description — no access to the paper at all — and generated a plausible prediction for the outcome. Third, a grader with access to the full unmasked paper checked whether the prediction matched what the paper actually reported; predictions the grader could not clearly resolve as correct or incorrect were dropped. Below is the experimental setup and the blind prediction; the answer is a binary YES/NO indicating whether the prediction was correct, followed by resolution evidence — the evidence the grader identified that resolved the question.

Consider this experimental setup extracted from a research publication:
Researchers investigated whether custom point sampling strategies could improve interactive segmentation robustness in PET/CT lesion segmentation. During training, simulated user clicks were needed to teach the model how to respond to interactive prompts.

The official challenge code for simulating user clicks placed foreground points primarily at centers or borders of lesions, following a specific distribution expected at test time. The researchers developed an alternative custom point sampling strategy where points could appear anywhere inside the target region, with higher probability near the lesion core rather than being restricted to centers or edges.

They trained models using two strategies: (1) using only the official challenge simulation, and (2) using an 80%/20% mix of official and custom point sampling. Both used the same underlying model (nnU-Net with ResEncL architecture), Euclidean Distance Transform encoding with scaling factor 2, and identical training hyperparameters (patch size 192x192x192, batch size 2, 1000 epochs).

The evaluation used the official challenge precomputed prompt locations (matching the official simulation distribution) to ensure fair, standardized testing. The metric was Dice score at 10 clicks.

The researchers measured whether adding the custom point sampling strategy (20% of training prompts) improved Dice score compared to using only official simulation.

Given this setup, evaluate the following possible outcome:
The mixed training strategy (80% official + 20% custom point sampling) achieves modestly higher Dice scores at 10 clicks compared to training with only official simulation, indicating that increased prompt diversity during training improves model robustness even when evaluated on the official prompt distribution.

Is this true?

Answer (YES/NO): YES